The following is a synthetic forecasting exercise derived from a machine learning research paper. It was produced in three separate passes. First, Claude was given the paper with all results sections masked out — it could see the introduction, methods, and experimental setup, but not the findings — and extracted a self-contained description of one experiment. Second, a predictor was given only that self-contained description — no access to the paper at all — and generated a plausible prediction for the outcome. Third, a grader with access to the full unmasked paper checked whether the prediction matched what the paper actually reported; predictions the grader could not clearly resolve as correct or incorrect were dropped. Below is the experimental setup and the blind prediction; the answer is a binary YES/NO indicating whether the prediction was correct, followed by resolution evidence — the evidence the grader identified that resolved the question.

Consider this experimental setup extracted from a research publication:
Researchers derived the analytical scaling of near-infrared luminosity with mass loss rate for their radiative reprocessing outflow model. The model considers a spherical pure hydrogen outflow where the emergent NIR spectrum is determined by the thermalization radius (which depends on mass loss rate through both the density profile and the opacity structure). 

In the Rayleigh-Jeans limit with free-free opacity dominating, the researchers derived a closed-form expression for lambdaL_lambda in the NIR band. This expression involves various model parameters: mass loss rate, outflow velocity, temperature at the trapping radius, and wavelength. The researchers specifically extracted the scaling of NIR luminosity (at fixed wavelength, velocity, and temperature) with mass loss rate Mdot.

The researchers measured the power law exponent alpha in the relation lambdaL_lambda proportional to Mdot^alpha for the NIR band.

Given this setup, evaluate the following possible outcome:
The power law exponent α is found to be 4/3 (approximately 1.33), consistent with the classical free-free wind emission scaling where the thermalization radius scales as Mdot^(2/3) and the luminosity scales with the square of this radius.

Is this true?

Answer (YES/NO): NO